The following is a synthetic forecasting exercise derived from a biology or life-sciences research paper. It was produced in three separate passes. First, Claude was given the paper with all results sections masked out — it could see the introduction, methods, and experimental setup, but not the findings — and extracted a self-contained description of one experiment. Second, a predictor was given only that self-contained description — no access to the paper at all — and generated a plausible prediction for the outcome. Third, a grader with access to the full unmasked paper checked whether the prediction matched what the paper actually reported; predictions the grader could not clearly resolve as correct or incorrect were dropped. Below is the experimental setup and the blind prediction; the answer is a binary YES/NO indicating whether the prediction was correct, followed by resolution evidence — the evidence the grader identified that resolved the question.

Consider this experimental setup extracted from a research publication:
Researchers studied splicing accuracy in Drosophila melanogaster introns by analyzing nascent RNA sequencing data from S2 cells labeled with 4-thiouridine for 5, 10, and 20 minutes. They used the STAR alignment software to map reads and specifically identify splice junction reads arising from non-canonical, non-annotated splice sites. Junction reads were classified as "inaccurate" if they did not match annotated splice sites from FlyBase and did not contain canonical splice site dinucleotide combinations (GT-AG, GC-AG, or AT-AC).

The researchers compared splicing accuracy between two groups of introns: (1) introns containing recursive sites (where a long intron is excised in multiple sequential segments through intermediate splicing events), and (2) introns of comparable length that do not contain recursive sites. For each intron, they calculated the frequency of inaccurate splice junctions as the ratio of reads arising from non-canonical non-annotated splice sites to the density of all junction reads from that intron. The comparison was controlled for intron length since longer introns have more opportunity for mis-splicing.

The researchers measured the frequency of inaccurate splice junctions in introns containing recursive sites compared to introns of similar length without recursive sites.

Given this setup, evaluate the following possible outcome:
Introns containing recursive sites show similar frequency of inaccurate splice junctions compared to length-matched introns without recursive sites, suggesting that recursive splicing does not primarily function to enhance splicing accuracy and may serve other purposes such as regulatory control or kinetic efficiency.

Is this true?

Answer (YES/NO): NO